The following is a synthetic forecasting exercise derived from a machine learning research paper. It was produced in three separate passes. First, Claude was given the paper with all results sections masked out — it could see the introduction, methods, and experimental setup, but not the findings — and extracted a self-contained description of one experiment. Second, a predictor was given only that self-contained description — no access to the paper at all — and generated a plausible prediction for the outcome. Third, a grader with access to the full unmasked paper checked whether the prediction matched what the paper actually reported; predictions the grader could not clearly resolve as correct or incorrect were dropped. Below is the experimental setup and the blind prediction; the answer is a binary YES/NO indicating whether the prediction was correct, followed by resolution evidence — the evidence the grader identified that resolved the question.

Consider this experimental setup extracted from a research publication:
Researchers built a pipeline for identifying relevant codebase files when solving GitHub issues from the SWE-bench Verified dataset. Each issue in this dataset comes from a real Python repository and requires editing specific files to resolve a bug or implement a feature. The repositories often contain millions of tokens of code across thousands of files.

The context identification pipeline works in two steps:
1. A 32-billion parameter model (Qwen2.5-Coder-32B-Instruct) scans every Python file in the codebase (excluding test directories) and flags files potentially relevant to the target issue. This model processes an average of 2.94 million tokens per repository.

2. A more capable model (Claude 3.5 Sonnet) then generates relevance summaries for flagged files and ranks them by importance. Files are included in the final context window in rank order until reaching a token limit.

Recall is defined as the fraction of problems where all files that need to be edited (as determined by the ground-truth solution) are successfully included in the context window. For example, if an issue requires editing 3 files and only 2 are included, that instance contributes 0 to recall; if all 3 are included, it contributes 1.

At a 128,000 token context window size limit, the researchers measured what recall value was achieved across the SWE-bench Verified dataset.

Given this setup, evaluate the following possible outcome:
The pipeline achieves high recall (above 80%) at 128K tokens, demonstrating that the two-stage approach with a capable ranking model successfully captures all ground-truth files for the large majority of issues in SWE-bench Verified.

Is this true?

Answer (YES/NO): YES